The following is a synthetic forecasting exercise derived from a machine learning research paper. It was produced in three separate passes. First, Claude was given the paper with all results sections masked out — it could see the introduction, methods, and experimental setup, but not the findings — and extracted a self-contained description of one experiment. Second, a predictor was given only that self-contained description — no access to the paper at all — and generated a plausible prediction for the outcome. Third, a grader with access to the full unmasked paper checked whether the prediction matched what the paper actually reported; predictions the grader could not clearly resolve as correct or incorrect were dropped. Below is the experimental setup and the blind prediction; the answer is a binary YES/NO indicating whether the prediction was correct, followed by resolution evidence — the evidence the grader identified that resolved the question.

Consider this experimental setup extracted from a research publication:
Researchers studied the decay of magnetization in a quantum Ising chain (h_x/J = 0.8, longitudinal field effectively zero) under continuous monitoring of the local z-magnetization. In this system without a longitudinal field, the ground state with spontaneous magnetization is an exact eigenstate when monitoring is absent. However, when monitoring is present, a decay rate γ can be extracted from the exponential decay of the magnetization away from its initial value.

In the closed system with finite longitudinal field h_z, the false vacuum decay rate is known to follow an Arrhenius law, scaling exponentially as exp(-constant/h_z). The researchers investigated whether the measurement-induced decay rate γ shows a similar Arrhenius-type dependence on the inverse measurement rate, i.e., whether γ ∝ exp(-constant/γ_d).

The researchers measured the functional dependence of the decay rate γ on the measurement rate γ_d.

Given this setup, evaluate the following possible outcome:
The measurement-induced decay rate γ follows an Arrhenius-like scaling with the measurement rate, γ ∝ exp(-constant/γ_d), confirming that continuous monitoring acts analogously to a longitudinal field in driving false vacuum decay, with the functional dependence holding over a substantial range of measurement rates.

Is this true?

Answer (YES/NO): YES